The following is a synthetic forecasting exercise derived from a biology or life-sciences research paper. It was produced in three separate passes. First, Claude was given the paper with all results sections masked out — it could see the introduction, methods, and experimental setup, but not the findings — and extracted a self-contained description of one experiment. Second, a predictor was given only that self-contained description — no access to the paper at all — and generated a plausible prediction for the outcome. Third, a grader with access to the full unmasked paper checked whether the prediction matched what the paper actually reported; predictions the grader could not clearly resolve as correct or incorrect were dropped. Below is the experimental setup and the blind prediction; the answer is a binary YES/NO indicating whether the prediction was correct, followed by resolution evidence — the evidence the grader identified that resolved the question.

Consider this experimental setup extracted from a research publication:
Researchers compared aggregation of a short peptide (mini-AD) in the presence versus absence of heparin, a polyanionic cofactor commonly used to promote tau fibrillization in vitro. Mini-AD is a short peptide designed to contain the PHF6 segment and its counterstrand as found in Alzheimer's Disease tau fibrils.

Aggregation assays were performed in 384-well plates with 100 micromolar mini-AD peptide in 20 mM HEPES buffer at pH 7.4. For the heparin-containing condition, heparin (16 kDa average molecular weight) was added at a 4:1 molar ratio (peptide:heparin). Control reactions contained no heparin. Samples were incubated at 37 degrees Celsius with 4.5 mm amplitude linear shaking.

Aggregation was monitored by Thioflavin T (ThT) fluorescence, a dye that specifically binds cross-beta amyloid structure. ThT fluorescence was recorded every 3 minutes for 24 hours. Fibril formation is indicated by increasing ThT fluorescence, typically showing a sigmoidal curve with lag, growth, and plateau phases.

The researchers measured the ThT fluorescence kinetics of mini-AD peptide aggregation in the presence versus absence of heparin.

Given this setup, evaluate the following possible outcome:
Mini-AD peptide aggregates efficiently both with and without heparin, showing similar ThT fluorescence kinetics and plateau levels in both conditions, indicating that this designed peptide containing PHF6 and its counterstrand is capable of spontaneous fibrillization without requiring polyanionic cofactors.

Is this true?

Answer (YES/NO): NO